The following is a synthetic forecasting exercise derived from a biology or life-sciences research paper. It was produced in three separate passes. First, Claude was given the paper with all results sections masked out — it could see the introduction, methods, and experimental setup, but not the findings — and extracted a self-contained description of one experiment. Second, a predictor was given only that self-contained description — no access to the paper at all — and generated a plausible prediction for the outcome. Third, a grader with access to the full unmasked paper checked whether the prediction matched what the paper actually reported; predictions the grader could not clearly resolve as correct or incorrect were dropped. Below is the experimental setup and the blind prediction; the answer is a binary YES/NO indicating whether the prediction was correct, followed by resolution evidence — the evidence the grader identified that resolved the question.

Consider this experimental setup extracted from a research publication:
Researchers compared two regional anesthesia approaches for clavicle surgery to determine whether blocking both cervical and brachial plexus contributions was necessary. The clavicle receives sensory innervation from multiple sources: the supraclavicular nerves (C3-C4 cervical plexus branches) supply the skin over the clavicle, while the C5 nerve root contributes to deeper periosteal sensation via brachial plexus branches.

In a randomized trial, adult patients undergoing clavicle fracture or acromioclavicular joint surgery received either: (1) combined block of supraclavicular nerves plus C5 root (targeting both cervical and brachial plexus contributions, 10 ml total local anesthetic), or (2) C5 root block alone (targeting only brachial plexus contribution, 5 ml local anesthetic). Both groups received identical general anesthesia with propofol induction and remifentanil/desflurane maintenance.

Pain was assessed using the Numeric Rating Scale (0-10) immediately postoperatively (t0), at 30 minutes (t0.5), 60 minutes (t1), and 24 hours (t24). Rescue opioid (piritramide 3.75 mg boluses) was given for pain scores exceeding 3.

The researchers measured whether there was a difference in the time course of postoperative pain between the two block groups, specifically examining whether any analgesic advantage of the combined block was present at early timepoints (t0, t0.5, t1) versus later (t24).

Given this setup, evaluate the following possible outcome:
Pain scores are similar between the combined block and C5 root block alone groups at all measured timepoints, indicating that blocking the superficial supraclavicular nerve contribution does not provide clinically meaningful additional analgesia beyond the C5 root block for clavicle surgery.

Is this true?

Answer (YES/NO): NO